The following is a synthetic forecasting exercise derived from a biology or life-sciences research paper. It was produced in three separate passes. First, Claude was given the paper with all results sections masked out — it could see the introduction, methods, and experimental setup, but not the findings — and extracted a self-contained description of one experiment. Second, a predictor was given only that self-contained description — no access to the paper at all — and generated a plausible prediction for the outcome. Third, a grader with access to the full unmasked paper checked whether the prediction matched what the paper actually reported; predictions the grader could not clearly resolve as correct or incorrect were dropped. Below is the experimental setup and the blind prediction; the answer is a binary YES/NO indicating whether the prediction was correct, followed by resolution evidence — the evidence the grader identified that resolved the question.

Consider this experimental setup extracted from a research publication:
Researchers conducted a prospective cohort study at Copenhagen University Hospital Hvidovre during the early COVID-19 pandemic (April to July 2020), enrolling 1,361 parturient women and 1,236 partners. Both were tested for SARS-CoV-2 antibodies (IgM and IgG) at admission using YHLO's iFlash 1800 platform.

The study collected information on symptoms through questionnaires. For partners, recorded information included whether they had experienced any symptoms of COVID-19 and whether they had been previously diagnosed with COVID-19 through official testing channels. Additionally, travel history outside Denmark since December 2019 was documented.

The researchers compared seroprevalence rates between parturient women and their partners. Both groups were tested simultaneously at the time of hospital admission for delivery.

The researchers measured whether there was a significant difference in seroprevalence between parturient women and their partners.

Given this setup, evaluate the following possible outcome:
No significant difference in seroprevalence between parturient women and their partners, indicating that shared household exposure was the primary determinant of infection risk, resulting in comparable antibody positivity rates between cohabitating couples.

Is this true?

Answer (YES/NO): NO